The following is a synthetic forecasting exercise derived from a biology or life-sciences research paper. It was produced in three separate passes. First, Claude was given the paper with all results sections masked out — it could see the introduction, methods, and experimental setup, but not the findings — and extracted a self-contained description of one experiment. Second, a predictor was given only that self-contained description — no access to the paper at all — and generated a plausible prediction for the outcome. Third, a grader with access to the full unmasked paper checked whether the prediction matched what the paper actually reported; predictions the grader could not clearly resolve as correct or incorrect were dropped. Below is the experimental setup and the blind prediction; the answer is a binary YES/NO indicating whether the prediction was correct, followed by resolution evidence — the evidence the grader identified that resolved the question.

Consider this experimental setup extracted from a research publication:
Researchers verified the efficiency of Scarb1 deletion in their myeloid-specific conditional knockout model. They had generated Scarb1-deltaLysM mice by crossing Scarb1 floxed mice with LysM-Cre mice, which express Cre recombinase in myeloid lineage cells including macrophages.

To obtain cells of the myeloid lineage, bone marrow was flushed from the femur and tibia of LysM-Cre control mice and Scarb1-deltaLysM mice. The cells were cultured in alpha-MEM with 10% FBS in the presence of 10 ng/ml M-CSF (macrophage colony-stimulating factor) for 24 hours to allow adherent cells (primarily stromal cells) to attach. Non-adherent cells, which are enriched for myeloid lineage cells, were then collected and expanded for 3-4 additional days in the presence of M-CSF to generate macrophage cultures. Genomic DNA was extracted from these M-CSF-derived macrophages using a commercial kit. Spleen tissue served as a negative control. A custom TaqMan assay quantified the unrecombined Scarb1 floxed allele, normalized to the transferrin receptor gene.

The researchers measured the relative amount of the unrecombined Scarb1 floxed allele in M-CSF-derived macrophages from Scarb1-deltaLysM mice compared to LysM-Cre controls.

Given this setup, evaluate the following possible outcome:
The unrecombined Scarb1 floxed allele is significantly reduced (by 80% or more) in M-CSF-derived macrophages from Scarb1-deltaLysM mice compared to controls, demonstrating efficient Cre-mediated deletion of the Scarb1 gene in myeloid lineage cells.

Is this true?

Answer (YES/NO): YES